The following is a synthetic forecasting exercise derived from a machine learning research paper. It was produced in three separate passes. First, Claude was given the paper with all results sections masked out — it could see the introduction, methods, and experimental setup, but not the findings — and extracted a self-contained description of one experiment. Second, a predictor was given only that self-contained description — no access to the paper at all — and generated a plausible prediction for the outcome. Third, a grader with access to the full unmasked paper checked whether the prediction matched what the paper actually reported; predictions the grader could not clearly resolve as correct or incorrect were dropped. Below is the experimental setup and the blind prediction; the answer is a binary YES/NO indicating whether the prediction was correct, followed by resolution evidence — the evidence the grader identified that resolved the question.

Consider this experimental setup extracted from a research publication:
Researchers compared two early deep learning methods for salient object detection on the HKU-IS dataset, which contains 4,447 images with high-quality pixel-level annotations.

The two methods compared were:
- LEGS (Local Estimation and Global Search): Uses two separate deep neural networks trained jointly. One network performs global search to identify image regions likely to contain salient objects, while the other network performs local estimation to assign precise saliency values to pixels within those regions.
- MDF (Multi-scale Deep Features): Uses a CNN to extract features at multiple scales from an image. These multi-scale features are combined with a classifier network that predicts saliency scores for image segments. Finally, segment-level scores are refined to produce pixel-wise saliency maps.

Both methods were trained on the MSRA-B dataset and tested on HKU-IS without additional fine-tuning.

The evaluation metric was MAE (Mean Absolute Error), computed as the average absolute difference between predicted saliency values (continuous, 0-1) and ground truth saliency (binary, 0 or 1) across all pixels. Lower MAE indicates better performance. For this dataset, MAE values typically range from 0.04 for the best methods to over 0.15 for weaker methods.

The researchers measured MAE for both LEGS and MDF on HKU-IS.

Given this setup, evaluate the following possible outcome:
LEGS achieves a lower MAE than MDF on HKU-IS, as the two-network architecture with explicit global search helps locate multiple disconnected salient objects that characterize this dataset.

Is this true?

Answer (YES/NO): NO